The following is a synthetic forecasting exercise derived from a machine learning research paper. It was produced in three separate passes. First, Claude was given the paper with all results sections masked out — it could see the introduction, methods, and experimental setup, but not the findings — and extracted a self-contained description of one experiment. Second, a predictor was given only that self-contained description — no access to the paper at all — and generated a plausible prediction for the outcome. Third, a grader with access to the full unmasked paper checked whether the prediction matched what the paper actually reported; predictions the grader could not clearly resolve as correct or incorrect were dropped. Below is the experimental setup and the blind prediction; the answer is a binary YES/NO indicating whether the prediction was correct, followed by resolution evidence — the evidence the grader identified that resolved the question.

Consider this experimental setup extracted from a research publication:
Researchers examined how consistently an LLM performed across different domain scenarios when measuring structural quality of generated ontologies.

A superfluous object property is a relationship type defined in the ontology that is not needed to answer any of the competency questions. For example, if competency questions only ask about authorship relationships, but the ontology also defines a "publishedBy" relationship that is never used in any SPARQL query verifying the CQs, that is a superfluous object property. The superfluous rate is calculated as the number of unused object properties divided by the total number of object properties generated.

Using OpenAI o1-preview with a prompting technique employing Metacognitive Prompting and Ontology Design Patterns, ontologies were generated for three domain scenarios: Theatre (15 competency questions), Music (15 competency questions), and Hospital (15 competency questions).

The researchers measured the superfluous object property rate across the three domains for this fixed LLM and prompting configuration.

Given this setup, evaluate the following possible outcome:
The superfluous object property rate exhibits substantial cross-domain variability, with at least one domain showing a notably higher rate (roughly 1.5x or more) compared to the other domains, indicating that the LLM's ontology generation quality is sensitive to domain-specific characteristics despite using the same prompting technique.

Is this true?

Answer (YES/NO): YES